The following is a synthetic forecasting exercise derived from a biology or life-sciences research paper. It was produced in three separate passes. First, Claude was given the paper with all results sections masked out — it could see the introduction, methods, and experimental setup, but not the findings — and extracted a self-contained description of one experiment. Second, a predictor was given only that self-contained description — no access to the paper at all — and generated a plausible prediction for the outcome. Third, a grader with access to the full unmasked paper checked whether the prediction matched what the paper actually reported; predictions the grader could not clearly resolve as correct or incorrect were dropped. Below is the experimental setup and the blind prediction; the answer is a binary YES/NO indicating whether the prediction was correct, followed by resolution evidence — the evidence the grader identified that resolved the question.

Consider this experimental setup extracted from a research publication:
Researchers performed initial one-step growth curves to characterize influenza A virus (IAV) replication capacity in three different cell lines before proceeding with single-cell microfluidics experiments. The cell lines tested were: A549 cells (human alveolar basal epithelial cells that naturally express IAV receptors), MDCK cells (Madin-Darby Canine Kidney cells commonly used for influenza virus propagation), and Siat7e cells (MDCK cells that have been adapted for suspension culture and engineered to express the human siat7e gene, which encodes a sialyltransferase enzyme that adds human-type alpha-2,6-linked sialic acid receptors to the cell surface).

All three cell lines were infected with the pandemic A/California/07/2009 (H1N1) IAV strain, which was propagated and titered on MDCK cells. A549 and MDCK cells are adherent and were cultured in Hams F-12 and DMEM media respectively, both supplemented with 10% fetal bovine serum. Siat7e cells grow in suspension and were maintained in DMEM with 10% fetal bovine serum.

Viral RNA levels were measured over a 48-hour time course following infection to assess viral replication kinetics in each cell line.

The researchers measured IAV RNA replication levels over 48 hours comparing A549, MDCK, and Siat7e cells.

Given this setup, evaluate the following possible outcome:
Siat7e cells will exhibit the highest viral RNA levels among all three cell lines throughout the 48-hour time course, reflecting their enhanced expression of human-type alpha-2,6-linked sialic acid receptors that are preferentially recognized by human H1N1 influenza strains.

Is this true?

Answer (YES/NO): NO